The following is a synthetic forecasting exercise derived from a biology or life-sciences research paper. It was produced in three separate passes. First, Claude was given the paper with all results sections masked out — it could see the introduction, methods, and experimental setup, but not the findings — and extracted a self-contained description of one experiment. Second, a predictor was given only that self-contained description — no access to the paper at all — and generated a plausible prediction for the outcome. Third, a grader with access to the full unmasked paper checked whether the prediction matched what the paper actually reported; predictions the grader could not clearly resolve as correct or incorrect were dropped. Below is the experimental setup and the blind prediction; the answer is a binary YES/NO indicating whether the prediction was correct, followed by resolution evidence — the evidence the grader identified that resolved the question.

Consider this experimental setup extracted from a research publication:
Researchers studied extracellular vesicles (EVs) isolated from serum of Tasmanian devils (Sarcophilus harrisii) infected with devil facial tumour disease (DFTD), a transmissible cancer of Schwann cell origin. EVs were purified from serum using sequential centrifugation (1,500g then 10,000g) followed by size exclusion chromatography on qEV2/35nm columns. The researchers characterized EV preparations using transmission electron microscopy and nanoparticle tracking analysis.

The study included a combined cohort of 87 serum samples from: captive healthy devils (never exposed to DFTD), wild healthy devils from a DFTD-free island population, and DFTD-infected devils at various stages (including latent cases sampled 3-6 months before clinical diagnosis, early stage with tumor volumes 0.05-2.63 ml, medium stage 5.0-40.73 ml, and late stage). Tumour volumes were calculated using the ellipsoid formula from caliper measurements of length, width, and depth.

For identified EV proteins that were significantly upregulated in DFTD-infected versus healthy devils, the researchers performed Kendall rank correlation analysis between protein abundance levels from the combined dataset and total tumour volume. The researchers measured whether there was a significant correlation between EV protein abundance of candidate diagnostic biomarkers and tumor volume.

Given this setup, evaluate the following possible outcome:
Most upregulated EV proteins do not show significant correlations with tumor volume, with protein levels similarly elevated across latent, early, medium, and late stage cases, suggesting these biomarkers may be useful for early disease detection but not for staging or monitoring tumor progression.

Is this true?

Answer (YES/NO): NO